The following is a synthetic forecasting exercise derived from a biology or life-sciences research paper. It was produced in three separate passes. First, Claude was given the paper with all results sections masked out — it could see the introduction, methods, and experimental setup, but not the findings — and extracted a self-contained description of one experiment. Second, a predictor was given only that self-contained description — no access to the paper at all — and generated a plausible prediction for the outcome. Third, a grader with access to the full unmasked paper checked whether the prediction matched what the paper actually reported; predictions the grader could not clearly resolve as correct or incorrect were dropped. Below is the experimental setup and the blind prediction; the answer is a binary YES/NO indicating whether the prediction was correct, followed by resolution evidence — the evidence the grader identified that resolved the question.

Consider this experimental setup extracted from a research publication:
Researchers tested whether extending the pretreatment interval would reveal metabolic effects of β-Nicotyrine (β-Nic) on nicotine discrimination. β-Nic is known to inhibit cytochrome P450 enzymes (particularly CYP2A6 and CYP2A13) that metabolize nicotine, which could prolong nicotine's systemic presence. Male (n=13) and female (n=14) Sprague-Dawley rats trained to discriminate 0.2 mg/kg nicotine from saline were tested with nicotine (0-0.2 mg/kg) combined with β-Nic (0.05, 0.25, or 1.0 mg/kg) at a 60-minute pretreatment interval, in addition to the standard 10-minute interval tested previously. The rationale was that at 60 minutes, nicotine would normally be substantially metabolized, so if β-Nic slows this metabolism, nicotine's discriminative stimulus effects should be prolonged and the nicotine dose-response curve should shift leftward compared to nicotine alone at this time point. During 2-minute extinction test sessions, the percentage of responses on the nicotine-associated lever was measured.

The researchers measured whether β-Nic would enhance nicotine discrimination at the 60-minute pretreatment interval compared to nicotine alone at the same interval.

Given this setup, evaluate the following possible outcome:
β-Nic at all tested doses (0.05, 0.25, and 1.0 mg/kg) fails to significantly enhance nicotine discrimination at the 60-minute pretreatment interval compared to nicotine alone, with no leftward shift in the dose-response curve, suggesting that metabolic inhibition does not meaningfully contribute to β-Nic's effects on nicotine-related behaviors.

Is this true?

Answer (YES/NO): NO